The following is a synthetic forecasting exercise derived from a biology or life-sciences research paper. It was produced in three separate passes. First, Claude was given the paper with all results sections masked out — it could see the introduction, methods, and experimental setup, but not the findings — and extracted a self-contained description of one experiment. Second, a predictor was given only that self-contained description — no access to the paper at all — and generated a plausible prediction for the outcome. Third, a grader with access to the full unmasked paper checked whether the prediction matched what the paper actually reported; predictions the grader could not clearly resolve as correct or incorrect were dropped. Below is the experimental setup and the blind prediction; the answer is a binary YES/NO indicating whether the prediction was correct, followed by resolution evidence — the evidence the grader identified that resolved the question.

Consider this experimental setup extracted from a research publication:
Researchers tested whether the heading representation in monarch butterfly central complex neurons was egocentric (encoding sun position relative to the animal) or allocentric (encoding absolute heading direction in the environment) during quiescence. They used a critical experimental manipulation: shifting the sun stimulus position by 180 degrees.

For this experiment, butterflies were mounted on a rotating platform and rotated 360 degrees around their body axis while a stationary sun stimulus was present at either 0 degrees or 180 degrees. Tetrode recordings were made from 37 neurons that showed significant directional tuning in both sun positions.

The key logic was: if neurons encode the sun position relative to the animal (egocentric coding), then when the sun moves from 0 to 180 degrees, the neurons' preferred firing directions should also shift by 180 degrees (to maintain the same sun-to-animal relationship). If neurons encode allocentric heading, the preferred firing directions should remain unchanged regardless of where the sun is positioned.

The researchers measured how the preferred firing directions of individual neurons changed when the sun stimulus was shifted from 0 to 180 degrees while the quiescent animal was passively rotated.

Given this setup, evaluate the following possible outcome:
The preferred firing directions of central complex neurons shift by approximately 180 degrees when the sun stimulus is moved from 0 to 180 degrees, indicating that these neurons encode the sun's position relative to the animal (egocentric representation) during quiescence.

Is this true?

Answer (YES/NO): YES